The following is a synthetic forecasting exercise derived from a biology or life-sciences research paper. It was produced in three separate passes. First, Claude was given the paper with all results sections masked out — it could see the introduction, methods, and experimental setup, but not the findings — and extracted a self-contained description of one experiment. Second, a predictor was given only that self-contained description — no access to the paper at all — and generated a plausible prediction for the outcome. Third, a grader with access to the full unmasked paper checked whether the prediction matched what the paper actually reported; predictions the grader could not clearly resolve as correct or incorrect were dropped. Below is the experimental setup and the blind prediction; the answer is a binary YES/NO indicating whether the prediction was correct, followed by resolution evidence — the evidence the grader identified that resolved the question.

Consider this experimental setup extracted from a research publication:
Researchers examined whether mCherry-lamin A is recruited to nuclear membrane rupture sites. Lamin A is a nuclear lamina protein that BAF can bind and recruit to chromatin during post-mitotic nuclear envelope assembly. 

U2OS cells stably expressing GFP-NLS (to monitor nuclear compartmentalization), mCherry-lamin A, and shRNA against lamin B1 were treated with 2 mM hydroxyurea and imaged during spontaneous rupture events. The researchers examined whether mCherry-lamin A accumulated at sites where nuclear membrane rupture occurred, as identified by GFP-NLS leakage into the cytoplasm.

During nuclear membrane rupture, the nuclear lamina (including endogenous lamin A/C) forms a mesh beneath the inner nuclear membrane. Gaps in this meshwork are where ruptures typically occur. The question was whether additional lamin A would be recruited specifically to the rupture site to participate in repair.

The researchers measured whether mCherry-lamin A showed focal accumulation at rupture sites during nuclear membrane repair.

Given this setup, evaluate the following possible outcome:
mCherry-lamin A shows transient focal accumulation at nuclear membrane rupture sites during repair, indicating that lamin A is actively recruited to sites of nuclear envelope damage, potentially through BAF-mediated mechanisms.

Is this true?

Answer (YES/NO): YES